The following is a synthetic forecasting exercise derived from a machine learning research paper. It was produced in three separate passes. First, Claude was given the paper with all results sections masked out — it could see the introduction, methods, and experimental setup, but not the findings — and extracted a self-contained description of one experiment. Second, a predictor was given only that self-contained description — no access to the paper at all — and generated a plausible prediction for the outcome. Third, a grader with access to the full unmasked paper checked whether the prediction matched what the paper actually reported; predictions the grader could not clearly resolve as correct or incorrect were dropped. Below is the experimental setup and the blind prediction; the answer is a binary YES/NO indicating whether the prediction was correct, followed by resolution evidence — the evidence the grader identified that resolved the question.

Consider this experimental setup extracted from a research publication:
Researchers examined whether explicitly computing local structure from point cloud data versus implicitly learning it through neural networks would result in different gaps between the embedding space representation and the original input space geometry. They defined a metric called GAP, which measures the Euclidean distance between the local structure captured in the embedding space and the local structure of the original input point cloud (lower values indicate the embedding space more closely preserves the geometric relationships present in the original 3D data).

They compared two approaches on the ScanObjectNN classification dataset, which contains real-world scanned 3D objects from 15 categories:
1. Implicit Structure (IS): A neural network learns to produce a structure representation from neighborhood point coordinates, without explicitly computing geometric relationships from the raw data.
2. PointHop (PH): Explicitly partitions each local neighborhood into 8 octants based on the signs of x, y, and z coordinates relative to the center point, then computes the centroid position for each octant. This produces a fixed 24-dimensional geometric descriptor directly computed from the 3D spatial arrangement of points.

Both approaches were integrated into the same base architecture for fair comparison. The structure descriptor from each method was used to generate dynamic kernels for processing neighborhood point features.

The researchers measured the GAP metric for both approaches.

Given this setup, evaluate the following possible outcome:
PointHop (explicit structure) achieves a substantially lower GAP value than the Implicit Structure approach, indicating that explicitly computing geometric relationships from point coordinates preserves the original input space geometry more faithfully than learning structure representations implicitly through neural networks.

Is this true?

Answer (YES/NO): YES